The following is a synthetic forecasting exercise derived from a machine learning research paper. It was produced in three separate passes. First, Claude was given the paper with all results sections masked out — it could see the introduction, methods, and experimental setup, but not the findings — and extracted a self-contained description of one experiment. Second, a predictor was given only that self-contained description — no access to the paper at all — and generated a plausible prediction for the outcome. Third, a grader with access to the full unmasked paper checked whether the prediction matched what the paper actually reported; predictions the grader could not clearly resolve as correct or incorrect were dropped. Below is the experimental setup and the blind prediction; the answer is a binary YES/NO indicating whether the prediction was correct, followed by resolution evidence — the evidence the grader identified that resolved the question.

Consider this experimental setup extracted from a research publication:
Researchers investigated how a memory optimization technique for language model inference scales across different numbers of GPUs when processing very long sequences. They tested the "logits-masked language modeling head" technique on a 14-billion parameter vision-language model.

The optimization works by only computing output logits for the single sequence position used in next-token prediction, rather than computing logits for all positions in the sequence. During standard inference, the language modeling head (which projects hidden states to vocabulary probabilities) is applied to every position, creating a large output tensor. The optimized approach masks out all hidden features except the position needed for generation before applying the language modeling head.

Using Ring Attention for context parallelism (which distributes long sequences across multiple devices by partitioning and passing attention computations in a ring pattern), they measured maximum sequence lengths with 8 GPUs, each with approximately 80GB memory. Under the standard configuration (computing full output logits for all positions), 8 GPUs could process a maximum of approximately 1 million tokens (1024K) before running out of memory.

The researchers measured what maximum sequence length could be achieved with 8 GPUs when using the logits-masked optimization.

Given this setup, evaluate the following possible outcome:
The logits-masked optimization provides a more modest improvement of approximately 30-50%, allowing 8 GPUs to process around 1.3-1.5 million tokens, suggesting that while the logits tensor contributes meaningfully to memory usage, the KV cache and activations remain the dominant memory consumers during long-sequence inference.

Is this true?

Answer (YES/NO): NO